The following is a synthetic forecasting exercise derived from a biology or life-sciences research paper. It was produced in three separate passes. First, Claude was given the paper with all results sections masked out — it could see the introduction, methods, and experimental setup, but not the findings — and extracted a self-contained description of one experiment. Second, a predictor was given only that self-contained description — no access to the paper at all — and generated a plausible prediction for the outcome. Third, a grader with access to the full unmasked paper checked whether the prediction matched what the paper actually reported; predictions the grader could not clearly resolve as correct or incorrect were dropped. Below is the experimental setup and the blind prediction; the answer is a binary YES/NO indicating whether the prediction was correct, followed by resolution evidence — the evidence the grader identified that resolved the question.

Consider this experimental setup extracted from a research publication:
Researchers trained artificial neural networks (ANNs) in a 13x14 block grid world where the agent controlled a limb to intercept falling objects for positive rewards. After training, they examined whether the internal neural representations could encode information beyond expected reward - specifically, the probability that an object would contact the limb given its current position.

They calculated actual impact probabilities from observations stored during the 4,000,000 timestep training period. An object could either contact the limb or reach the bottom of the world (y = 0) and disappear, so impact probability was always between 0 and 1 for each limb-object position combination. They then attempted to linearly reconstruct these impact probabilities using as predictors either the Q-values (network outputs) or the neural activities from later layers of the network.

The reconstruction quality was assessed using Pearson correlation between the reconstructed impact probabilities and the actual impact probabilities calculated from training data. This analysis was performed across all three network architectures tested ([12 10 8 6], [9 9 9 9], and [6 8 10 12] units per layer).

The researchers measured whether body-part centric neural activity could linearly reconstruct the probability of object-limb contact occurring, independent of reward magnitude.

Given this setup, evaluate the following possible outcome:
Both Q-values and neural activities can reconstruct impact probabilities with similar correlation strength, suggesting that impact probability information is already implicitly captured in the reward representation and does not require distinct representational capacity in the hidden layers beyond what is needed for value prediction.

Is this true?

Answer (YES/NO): NO